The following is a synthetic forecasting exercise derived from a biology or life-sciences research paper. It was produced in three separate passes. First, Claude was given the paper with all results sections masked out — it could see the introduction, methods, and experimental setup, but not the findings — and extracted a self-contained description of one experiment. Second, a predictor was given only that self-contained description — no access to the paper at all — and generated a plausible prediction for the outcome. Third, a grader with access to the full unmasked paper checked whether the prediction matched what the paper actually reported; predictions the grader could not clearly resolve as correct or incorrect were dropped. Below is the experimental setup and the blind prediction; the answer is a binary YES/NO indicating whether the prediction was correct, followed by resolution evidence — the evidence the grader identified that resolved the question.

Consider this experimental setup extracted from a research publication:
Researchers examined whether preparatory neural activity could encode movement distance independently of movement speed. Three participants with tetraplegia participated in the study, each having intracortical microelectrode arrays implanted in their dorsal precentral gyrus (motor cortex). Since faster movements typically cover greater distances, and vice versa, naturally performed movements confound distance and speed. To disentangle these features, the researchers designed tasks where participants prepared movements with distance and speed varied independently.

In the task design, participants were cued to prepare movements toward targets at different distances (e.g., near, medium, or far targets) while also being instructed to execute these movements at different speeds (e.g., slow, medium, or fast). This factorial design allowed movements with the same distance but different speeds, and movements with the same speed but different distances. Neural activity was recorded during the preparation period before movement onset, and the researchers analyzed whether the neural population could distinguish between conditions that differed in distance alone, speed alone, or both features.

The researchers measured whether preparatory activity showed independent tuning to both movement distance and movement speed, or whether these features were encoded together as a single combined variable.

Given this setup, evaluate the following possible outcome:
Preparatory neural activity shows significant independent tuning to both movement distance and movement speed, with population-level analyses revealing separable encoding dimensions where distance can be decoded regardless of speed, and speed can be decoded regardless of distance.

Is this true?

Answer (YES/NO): NO